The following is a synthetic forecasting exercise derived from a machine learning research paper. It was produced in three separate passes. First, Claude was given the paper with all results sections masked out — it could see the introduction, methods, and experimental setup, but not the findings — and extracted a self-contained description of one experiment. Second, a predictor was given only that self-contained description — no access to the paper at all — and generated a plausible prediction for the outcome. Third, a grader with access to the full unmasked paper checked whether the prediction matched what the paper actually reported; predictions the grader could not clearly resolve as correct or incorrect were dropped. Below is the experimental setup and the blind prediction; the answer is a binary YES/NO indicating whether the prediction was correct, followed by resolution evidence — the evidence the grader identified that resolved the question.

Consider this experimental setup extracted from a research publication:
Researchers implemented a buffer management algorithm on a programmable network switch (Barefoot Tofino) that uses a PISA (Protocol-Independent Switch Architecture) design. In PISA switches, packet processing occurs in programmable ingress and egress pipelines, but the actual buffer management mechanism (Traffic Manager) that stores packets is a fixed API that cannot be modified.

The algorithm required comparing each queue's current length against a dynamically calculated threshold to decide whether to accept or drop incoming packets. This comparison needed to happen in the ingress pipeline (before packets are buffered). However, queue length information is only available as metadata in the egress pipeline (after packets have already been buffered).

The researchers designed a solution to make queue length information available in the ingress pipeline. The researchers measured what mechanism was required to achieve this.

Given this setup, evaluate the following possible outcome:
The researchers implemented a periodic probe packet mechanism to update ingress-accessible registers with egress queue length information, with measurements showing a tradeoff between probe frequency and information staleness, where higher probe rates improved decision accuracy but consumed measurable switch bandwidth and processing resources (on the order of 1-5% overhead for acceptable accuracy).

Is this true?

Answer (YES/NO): NO